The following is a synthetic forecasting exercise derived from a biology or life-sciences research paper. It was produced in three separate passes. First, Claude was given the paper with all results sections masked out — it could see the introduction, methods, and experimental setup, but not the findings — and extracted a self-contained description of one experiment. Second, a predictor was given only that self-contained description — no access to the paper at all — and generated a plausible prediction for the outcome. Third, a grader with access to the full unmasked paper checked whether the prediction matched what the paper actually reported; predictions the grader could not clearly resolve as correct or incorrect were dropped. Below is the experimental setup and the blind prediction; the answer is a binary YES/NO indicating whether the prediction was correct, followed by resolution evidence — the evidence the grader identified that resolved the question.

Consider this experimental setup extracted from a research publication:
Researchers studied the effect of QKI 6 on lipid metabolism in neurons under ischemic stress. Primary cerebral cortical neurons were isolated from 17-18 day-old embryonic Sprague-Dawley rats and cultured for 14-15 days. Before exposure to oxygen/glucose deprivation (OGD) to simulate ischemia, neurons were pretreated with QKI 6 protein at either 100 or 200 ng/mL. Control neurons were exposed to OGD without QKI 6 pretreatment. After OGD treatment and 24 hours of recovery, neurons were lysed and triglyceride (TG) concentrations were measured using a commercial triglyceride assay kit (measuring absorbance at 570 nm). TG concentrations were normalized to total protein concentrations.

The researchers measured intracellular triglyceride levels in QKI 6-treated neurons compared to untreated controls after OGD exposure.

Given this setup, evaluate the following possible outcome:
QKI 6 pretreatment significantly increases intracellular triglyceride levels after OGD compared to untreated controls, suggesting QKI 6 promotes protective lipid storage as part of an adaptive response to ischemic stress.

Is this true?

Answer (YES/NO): YES